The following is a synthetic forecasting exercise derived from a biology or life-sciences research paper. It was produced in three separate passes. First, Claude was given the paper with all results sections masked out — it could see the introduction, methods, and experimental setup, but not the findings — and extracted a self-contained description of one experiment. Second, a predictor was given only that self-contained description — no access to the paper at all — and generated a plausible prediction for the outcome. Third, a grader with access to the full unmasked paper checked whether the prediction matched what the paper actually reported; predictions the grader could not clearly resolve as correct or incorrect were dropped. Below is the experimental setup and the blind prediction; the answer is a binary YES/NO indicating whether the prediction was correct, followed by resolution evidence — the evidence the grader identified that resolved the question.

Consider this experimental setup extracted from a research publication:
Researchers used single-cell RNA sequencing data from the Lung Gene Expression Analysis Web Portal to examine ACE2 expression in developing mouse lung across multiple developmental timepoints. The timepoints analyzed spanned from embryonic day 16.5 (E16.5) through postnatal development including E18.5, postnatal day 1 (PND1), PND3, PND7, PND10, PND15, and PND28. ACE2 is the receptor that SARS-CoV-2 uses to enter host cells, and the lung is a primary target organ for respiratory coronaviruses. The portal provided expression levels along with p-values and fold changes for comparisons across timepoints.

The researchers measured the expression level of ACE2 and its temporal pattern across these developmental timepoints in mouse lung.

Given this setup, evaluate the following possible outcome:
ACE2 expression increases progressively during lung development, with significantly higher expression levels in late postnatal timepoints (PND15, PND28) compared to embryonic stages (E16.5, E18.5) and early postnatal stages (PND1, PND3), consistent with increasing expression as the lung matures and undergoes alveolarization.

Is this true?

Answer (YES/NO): NO